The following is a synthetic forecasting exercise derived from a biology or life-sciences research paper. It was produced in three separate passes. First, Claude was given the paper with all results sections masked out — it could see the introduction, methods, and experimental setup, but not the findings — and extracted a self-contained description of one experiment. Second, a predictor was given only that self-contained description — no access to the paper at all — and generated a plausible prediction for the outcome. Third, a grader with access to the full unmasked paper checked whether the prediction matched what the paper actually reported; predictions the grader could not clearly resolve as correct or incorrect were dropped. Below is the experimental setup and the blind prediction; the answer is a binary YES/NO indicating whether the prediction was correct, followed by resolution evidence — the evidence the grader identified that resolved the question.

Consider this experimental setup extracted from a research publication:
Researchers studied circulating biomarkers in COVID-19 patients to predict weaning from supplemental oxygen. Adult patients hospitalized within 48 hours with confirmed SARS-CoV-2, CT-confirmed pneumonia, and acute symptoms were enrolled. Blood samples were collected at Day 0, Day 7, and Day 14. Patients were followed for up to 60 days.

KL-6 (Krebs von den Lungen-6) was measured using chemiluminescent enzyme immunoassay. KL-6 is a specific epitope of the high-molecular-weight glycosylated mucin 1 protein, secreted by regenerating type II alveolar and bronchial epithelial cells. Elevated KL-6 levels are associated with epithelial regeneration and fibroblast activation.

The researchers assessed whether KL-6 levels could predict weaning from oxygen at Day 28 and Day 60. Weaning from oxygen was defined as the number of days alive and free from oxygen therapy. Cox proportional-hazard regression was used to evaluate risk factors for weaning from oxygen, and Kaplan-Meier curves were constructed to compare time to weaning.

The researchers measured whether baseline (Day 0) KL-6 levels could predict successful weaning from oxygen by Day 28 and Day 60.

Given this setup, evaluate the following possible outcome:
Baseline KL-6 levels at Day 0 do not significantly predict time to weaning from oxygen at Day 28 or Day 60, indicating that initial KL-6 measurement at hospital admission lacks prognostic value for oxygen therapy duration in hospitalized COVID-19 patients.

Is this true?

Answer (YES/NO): YES